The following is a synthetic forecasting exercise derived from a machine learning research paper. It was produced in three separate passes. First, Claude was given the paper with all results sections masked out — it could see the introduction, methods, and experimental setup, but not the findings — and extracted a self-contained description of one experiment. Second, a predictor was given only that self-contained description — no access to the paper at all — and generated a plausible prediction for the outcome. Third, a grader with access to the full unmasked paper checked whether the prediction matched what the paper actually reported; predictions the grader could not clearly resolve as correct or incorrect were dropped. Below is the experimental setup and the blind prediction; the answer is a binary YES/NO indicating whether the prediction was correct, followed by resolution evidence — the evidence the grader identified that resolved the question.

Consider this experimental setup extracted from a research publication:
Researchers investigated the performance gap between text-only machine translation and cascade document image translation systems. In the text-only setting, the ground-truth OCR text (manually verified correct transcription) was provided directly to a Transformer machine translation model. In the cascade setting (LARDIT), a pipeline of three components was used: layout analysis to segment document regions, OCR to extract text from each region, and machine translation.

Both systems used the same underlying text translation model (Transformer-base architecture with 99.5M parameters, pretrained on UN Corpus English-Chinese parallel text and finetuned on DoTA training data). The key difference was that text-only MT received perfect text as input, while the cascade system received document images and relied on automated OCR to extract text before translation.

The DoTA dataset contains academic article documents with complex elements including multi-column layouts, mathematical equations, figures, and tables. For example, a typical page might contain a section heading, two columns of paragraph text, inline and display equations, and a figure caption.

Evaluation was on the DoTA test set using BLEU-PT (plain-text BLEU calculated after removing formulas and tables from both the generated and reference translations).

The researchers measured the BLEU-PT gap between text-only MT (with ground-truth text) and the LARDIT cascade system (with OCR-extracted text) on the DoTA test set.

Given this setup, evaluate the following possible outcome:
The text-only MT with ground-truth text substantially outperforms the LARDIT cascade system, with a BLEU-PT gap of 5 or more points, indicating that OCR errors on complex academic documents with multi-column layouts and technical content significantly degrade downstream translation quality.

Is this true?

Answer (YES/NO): YES